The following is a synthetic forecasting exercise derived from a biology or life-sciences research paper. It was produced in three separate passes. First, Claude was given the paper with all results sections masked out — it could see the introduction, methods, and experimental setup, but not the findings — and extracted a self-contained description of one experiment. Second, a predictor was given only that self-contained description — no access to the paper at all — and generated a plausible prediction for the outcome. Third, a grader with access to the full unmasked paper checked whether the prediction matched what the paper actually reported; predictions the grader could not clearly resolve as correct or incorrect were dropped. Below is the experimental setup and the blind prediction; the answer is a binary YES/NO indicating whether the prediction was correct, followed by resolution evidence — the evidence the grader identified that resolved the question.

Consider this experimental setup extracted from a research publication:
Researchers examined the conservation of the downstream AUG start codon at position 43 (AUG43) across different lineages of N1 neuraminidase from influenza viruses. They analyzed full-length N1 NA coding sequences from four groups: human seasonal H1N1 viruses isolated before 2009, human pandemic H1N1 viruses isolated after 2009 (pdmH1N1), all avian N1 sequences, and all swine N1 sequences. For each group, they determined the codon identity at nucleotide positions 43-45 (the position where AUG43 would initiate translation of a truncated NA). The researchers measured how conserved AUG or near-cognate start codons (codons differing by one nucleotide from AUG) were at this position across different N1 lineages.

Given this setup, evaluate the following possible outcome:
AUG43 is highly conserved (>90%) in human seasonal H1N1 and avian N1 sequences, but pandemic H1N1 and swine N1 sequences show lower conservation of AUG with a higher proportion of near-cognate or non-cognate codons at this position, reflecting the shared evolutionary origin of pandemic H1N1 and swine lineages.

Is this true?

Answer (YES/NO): NO